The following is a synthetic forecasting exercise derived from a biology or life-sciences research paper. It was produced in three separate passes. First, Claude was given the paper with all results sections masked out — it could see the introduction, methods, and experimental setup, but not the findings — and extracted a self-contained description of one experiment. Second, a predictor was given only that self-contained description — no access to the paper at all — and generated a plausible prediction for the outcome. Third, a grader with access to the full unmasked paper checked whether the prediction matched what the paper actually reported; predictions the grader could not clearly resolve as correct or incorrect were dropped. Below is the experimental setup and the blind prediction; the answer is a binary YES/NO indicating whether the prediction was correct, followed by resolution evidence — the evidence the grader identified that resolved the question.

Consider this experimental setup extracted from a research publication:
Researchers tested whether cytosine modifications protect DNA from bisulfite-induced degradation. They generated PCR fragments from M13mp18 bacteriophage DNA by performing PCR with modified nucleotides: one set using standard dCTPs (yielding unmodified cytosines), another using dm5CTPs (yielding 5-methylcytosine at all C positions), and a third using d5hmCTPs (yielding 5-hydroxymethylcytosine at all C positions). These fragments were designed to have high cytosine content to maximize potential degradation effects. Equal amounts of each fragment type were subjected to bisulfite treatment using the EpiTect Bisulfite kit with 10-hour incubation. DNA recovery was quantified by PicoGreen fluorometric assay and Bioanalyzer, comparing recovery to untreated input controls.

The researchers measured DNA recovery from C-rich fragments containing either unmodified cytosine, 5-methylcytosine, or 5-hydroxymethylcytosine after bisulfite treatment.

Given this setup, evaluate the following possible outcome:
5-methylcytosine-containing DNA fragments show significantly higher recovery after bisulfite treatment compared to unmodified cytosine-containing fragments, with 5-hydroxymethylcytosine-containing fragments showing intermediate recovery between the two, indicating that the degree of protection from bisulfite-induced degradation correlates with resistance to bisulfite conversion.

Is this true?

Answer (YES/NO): NO